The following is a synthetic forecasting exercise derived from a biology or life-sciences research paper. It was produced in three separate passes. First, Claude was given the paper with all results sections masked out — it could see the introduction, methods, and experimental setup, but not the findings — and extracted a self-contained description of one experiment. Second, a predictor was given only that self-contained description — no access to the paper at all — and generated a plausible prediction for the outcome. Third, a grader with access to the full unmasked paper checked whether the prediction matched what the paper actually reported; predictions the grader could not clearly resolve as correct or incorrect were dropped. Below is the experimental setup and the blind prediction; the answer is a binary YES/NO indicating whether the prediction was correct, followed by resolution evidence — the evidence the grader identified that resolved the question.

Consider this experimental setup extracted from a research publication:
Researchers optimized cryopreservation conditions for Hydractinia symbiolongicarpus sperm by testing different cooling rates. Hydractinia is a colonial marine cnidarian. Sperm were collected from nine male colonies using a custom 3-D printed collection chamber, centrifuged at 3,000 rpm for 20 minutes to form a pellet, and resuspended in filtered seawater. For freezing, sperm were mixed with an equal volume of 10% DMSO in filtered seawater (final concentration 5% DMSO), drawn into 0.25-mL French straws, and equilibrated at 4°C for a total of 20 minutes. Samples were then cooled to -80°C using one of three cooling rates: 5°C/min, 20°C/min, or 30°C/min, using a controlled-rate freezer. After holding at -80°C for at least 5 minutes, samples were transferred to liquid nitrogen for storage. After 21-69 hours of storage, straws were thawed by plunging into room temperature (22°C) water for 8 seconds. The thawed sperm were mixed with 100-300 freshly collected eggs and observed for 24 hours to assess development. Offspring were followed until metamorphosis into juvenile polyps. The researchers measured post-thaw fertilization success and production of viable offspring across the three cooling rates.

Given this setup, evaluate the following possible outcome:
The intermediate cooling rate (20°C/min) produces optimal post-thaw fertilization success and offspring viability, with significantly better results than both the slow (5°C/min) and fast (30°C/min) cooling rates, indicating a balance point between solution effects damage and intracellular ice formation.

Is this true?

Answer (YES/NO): NO